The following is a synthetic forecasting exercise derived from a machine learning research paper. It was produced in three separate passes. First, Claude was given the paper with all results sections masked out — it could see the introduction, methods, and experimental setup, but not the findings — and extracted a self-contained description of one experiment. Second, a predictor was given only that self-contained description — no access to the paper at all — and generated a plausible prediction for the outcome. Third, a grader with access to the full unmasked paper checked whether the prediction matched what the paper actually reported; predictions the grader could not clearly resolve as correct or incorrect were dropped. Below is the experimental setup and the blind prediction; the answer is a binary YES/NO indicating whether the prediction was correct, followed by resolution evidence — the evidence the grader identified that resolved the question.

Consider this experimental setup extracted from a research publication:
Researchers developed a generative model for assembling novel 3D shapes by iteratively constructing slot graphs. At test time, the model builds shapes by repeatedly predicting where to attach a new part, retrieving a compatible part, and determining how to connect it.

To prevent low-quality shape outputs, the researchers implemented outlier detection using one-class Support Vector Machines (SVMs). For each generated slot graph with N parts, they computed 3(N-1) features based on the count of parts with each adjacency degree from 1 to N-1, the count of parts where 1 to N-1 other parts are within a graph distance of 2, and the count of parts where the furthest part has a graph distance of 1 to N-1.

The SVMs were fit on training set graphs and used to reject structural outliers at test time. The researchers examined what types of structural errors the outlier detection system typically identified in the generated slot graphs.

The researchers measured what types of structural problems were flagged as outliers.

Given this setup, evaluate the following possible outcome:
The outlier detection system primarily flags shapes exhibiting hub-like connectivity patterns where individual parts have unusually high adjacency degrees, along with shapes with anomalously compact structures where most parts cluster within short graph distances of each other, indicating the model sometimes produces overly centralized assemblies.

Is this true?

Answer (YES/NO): NO